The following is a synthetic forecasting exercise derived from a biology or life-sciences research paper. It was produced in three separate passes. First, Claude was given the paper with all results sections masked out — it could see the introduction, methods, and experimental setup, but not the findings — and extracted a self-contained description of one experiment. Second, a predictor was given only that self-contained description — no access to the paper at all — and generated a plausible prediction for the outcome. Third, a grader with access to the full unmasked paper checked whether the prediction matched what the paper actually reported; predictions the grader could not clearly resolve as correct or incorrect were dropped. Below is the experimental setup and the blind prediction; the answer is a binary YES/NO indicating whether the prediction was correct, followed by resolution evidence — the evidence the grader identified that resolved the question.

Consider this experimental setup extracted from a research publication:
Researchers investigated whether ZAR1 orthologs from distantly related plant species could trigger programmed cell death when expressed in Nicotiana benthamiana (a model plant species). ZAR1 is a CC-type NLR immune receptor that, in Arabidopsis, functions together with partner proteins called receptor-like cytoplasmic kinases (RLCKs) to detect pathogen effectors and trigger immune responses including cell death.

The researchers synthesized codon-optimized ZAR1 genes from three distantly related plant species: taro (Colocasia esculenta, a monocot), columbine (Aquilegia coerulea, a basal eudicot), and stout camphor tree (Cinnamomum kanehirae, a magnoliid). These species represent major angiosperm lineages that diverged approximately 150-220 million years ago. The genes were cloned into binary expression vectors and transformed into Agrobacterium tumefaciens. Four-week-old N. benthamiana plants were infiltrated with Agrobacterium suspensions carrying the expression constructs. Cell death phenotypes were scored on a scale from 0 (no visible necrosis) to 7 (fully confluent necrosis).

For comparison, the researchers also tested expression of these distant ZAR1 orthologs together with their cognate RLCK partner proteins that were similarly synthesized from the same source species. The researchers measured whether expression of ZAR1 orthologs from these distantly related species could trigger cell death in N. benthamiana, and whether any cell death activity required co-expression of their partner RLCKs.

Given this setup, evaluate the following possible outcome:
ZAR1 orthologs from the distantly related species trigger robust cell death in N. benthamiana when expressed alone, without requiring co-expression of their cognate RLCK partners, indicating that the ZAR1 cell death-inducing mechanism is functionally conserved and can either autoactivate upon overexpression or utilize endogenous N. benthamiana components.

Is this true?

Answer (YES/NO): NO